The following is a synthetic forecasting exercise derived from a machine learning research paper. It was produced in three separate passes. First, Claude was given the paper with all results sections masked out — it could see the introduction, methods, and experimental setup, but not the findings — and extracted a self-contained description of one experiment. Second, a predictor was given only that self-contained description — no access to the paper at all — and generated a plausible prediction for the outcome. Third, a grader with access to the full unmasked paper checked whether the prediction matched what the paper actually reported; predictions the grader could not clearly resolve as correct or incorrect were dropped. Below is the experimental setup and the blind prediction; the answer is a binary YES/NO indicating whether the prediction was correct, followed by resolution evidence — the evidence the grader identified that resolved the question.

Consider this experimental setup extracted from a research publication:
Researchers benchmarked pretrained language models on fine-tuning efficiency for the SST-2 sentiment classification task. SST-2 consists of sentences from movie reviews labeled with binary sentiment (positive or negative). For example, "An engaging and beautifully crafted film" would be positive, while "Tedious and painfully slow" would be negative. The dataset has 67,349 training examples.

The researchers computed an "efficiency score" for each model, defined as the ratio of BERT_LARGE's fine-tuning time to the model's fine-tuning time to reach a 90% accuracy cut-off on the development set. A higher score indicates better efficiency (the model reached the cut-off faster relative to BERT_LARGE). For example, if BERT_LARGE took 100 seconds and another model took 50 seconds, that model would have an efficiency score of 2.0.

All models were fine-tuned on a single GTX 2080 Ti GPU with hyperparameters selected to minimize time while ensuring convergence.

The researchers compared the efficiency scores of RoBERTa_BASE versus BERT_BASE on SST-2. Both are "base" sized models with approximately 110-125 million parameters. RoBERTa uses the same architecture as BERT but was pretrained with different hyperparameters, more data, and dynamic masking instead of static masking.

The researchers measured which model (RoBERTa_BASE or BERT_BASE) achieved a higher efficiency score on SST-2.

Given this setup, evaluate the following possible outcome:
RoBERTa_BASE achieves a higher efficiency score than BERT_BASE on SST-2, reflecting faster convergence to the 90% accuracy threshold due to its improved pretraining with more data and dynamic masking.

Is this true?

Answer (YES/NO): YES